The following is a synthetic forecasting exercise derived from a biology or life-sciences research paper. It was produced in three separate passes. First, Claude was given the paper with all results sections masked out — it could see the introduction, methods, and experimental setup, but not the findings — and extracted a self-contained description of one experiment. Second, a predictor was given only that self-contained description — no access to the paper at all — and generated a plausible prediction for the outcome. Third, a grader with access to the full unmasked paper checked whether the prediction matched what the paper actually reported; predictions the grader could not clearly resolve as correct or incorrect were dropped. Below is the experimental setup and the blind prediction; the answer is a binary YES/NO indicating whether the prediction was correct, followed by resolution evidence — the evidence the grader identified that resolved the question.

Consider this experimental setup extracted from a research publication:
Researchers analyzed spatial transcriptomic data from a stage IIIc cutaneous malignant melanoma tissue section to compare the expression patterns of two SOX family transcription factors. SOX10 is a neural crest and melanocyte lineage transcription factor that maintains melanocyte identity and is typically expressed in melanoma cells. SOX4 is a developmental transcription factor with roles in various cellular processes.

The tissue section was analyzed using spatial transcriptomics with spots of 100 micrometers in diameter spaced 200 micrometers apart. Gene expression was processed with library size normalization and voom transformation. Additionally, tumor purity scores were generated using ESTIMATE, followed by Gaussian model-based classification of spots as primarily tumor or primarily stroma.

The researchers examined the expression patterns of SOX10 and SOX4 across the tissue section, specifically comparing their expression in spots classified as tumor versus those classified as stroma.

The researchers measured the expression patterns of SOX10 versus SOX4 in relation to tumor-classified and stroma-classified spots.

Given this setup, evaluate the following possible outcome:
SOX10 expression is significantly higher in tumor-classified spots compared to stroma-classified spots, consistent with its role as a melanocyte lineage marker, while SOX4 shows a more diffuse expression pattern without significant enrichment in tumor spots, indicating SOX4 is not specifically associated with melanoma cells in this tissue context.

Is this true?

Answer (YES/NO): NO